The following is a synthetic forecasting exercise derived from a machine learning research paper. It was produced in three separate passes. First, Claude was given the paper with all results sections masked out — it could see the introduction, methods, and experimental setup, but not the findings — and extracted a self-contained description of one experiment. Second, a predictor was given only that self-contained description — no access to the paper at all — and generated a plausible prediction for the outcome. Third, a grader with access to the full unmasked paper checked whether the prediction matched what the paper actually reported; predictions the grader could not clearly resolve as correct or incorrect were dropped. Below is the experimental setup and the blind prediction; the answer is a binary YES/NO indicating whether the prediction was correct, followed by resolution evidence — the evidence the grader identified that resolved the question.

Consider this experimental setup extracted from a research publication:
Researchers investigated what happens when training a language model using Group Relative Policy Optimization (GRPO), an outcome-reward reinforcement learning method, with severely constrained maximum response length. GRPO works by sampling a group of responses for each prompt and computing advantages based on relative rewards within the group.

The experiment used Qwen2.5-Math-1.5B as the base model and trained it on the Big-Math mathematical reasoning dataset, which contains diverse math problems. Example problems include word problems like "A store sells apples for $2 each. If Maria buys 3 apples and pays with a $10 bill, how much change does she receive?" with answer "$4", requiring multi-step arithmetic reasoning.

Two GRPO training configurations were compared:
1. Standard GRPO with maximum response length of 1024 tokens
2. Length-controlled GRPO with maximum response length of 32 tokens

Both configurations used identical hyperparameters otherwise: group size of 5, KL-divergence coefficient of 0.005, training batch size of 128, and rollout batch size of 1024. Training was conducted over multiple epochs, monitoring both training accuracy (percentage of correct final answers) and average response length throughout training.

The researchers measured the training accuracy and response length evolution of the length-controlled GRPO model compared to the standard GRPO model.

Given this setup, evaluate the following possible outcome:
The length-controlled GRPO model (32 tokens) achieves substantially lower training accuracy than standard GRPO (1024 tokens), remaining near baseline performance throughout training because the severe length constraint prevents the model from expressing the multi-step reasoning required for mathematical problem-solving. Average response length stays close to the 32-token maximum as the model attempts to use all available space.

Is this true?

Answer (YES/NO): NO